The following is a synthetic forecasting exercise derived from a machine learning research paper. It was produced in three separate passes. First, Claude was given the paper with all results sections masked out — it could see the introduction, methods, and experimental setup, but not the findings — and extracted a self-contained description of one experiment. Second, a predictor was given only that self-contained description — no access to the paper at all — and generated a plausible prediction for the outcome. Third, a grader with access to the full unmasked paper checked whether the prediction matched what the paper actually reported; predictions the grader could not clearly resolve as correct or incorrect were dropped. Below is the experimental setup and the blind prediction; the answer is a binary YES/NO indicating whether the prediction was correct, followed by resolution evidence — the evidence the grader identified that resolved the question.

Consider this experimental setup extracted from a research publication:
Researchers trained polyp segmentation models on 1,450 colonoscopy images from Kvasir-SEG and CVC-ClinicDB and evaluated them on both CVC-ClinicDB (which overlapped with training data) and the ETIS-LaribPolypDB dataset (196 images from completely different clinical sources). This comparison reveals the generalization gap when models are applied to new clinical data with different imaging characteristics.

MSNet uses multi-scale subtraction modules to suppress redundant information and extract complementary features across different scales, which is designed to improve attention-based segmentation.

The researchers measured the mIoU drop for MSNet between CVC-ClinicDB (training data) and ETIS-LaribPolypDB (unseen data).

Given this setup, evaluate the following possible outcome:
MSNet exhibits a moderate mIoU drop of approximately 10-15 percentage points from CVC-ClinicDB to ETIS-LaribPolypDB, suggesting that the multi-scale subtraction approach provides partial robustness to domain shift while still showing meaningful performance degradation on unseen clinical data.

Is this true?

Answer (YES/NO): NO